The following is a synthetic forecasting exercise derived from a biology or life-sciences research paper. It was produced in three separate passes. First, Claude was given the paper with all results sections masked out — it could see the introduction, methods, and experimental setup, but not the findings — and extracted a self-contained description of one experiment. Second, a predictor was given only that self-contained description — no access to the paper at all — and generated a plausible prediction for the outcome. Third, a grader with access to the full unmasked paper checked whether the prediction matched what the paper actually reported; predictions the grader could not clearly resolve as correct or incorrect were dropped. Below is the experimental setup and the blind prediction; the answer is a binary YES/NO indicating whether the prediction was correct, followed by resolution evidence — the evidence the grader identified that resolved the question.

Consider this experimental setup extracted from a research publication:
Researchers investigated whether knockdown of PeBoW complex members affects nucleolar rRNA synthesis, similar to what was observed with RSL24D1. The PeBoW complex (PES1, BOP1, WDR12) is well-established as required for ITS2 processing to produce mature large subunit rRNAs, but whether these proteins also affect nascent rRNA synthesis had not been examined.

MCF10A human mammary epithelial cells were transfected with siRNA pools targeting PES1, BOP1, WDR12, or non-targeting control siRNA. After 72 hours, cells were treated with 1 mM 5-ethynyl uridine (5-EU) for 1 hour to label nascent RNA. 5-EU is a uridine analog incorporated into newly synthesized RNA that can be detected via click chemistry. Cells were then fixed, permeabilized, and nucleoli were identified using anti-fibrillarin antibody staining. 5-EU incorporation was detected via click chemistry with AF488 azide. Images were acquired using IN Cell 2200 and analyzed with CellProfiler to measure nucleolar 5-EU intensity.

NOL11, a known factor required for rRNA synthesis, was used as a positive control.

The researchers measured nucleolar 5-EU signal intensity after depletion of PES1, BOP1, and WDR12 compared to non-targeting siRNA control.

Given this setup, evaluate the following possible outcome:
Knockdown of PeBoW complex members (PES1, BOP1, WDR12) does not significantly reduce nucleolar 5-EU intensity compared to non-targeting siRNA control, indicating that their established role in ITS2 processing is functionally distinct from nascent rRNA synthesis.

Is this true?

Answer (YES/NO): NO